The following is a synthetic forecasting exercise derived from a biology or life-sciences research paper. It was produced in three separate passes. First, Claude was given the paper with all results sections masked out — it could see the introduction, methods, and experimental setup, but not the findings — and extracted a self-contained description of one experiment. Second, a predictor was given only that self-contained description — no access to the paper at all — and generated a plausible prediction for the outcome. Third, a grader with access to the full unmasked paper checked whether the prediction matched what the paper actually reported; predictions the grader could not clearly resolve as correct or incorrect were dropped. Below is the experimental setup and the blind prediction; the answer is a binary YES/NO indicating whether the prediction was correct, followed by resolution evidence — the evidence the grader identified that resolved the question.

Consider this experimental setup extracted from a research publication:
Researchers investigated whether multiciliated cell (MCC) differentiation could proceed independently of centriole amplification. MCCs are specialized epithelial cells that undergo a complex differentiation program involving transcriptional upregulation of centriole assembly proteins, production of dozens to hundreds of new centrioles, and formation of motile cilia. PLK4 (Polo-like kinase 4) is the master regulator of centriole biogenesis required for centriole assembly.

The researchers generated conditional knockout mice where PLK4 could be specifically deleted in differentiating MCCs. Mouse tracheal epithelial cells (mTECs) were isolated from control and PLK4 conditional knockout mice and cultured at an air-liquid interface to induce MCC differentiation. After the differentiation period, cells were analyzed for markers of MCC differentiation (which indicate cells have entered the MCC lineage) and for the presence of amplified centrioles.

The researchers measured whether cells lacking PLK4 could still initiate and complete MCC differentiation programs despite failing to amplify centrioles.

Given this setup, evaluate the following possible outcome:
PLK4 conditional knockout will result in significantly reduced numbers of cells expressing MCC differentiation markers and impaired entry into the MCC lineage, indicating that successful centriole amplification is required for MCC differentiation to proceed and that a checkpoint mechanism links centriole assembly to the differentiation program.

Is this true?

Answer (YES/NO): NO